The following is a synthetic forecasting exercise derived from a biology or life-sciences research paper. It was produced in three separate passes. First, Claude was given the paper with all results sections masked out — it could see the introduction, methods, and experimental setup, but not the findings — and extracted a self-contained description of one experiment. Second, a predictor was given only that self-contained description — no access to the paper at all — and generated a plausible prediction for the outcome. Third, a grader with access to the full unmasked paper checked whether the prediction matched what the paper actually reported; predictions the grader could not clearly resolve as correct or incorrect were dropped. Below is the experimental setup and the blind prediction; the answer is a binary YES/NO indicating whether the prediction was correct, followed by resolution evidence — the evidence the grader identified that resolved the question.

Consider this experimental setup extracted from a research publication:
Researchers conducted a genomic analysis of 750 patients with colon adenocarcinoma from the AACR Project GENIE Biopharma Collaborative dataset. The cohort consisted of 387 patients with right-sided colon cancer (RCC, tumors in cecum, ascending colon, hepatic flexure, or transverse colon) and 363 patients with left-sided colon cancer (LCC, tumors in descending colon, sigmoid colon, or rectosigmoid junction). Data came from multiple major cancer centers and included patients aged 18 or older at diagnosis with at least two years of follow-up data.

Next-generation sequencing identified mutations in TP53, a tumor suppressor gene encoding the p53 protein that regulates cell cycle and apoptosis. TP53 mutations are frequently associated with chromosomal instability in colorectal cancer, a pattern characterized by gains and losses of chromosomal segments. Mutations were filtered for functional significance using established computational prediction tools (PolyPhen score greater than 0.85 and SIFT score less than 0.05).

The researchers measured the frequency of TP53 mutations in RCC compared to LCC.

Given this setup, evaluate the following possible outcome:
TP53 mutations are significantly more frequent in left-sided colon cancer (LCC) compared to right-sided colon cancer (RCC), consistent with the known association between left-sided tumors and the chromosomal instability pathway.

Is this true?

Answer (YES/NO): YES